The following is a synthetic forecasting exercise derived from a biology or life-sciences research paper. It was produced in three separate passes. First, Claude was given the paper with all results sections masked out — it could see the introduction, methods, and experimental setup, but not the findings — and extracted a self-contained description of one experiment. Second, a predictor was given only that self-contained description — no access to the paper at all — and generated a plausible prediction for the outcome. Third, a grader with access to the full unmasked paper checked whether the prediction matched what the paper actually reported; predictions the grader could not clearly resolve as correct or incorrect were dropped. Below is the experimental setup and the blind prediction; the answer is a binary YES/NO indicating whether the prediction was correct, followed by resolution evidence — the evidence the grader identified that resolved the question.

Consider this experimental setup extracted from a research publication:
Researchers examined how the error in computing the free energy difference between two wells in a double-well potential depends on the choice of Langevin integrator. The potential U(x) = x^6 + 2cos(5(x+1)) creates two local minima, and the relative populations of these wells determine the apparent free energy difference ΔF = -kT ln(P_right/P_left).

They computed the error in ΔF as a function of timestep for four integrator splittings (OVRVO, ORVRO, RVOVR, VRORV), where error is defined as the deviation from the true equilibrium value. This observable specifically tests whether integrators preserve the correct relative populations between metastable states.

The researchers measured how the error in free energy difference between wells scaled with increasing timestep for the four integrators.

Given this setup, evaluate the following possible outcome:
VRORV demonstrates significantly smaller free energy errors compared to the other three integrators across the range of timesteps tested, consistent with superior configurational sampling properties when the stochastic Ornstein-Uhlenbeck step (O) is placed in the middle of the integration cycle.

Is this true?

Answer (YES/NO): NO